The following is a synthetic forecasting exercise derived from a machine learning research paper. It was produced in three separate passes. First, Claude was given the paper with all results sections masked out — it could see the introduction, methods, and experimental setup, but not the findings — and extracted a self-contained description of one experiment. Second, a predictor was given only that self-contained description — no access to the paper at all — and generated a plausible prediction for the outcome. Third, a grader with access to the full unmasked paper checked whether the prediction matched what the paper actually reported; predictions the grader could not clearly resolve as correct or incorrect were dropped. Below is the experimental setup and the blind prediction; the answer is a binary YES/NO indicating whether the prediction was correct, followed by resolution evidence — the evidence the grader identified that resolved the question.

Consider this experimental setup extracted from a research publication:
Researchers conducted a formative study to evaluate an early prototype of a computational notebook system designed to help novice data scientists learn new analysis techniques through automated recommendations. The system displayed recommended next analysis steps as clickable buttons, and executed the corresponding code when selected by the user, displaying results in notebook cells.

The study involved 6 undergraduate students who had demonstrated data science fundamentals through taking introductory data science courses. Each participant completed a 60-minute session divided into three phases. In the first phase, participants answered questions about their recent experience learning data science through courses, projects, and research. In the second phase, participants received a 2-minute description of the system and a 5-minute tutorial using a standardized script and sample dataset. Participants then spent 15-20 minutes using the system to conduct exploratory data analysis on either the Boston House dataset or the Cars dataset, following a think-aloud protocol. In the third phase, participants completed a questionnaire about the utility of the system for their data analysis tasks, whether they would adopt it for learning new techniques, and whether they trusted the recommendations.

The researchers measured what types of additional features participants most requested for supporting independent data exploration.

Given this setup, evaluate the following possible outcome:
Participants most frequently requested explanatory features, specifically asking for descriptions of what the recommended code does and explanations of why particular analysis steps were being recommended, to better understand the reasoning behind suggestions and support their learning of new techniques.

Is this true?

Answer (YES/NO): NO